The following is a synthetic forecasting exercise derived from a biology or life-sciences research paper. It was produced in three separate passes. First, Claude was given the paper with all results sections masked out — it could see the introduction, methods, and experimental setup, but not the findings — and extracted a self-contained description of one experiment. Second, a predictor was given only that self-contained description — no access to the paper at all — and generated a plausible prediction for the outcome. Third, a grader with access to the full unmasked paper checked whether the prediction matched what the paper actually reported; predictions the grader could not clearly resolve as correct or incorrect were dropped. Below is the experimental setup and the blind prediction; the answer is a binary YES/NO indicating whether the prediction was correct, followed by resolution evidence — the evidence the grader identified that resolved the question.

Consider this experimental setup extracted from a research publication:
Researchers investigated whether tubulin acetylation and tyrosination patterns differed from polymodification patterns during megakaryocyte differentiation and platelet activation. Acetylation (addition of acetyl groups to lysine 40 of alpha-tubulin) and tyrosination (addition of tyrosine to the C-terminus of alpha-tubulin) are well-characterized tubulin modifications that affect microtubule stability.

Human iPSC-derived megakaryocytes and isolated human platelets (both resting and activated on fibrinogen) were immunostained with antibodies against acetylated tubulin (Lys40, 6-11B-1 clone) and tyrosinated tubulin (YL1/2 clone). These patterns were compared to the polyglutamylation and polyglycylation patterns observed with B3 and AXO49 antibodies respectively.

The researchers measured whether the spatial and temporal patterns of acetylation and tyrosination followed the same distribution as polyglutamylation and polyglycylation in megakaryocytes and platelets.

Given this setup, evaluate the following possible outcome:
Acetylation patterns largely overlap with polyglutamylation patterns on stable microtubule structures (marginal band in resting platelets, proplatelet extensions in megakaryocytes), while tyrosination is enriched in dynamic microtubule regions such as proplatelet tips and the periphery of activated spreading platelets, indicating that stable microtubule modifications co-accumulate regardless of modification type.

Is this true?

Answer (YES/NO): NO